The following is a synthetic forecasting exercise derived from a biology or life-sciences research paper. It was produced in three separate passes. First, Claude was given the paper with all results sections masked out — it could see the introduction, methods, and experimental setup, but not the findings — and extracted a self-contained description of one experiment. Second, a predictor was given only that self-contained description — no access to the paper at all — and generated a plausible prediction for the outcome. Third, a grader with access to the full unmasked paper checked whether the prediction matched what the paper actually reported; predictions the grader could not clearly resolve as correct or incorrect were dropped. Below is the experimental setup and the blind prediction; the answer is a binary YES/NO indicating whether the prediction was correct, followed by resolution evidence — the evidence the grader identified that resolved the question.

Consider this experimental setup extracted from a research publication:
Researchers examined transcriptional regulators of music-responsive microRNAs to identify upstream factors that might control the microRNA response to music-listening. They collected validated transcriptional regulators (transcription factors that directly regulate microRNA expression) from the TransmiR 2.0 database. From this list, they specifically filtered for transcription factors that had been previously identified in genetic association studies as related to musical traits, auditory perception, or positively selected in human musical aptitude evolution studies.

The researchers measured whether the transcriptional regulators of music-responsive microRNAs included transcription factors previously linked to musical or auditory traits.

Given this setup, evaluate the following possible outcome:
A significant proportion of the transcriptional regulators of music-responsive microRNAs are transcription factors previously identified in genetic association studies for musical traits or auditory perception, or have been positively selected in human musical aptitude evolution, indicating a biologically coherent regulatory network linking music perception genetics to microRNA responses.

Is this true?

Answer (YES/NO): YES